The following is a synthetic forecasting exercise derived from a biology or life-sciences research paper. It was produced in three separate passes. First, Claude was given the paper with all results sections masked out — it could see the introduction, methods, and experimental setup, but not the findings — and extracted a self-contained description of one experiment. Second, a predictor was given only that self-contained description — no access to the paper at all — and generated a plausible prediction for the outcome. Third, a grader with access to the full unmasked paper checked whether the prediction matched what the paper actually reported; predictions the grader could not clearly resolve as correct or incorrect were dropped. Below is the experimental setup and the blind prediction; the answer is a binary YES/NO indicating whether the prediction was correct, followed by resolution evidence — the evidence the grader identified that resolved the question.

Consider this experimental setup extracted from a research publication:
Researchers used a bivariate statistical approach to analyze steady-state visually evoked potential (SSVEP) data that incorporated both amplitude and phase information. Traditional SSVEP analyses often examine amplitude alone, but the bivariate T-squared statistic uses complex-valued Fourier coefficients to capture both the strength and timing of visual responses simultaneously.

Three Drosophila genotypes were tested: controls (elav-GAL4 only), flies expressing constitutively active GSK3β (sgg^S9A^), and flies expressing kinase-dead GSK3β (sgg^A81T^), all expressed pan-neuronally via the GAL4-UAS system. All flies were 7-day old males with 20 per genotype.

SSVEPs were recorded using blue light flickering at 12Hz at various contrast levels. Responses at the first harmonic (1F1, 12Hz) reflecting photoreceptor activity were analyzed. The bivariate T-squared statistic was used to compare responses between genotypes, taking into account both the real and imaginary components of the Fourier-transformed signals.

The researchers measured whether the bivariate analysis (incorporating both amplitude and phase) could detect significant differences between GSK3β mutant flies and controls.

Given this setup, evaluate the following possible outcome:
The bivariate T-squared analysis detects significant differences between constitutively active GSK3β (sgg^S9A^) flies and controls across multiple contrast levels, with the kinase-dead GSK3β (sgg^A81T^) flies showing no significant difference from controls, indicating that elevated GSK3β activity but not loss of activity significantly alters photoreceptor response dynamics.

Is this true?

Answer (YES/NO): NO